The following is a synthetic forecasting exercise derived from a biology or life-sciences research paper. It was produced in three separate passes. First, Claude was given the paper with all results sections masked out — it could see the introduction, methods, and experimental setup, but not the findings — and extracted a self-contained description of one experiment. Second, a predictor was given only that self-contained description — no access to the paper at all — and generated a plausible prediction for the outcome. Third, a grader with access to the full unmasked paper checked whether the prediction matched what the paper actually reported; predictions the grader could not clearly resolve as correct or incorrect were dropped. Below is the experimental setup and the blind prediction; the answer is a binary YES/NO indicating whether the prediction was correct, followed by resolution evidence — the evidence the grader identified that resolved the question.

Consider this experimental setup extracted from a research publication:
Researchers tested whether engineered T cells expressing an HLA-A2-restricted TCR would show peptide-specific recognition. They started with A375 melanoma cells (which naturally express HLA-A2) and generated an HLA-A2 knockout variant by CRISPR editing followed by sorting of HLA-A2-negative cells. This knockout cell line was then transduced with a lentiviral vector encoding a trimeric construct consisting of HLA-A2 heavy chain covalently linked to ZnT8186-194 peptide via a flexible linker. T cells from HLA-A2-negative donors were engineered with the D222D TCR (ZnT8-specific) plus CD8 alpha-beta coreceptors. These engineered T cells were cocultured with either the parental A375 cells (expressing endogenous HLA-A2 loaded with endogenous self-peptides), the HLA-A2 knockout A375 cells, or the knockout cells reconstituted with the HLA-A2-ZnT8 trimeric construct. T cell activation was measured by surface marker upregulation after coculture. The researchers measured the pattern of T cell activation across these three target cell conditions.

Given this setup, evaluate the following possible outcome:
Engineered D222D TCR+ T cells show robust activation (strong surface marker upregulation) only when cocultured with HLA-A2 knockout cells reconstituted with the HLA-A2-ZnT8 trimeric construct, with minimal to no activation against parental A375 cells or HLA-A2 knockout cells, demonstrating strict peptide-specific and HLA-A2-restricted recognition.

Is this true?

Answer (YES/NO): YES